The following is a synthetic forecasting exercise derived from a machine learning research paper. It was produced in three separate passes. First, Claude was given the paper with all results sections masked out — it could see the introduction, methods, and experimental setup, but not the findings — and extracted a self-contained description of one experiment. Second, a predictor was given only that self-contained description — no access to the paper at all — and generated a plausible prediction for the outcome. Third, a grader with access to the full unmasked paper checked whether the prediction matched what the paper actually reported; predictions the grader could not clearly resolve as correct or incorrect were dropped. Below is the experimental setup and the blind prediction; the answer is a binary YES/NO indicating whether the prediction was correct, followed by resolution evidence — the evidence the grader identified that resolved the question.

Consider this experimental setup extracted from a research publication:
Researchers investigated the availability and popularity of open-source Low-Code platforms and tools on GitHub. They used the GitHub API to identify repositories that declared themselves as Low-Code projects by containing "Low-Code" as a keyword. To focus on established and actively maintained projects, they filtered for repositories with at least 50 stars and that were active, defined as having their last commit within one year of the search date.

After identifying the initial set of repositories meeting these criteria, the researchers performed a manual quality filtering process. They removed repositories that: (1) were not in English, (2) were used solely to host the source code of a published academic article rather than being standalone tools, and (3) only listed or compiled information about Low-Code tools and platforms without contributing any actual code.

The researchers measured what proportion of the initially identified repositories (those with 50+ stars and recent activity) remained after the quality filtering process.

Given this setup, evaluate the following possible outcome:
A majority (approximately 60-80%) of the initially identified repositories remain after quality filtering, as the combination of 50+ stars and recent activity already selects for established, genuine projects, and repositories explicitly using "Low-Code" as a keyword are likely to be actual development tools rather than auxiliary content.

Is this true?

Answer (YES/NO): NO